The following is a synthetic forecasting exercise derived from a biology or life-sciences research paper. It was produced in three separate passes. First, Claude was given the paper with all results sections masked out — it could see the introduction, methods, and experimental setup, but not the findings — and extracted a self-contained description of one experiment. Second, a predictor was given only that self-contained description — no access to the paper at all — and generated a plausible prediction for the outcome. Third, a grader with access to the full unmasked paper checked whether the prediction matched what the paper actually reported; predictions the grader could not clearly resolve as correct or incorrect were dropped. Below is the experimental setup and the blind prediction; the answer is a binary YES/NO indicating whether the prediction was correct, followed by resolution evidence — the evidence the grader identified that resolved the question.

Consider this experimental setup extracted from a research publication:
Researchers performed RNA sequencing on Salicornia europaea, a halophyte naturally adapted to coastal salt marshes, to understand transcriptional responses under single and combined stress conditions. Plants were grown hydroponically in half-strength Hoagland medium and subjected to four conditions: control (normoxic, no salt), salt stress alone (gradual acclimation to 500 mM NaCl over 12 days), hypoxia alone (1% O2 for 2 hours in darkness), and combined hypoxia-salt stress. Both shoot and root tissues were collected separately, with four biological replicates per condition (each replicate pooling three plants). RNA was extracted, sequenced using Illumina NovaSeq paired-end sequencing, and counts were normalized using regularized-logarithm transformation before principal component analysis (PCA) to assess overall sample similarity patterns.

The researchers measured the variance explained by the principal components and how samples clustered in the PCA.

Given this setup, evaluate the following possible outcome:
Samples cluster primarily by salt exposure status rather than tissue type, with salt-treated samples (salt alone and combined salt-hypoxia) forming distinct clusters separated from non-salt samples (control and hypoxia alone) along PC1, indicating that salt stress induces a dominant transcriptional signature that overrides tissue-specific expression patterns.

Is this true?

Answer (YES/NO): NO